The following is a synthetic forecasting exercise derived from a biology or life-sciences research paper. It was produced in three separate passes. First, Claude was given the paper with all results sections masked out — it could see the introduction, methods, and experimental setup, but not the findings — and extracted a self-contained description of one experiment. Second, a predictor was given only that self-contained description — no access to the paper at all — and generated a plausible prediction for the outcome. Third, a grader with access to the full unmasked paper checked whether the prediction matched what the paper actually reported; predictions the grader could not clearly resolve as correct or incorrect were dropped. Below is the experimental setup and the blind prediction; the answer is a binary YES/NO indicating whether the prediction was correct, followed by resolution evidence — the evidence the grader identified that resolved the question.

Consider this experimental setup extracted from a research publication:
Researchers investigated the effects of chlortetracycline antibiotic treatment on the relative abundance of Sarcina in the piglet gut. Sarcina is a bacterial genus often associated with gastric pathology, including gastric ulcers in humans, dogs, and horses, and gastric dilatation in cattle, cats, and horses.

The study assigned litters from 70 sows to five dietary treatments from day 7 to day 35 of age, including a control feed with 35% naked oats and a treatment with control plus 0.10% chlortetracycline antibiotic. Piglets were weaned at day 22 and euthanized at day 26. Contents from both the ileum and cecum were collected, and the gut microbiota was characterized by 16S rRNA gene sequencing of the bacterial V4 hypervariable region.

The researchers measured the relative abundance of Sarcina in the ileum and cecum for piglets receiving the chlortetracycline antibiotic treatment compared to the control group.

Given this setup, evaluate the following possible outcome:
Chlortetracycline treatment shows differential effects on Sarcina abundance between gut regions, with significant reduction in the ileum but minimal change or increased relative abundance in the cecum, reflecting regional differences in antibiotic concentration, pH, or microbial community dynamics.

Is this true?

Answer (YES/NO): NO